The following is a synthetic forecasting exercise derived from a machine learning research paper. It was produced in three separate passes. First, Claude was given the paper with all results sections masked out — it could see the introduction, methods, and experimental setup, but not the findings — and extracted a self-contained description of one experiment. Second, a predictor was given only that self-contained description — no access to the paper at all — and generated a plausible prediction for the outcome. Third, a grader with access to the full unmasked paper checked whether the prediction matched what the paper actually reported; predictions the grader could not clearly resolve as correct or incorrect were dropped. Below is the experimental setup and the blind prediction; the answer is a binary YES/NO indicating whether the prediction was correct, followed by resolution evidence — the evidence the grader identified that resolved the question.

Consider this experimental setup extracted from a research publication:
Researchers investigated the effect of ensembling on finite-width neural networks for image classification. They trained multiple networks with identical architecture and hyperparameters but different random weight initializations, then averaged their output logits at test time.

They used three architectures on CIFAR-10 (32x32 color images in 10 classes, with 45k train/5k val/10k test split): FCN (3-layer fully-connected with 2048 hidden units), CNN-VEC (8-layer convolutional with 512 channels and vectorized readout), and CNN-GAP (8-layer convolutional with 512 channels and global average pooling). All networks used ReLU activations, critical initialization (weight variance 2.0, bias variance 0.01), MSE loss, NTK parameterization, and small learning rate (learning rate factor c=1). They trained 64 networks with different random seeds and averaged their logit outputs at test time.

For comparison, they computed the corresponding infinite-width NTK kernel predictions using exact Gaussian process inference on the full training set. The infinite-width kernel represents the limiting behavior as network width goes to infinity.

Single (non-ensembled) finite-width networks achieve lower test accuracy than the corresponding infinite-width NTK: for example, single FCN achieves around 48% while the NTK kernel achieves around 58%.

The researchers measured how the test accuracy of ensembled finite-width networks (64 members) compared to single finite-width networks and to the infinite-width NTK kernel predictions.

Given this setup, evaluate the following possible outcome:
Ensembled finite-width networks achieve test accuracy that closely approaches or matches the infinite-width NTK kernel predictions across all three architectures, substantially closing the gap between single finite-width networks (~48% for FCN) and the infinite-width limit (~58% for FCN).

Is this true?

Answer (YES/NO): NO